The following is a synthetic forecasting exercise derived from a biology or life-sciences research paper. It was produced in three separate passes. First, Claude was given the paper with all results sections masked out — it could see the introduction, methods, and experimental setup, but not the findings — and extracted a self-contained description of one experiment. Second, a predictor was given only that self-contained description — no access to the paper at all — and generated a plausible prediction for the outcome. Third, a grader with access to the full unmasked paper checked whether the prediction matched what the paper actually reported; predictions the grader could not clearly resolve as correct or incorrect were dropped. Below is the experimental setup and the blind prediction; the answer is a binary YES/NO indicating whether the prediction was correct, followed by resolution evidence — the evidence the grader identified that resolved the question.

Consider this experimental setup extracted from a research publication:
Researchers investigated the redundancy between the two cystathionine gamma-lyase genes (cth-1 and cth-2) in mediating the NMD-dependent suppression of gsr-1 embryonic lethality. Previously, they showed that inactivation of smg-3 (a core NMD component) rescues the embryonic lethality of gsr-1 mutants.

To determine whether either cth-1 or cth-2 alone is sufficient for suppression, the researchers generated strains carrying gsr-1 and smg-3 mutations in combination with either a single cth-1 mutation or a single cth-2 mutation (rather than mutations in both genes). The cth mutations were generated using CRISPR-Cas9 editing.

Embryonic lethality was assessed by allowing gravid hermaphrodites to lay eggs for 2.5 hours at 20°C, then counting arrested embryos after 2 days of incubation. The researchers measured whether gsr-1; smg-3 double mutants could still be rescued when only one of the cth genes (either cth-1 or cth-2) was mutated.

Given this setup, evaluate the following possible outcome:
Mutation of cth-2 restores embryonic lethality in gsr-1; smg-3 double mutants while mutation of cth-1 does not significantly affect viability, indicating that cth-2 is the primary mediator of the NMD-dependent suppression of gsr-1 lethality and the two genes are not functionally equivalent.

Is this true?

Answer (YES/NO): NO